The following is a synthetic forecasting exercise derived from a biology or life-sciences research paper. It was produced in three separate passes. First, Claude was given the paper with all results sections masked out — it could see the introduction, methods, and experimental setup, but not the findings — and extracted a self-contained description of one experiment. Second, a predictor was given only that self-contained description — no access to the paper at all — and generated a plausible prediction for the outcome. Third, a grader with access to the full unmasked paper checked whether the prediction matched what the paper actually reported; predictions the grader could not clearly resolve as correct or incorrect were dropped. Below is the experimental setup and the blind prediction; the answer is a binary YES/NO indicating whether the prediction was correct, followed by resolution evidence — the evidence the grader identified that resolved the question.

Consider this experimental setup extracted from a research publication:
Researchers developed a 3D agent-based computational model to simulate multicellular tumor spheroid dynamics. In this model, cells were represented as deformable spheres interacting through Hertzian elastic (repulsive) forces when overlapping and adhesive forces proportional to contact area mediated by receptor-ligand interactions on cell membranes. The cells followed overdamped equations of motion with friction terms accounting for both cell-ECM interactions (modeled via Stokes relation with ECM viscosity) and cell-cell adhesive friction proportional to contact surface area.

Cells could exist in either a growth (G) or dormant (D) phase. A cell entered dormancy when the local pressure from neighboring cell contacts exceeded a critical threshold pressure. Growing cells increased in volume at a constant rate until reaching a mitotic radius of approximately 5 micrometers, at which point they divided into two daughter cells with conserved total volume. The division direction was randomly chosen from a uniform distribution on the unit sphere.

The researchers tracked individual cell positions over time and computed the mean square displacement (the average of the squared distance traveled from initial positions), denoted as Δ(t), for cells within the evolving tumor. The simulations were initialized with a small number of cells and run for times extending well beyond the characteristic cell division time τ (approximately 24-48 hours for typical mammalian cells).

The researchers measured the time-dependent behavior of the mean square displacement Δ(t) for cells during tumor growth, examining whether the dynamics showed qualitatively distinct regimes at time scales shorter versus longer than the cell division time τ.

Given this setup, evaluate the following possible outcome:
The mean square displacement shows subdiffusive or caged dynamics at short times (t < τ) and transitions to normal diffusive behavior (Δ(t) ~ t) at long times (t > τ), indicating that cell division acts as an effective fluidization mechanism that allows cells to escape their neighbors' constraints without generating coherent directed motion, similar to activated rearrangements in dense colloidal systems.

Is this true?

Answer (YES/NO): NO